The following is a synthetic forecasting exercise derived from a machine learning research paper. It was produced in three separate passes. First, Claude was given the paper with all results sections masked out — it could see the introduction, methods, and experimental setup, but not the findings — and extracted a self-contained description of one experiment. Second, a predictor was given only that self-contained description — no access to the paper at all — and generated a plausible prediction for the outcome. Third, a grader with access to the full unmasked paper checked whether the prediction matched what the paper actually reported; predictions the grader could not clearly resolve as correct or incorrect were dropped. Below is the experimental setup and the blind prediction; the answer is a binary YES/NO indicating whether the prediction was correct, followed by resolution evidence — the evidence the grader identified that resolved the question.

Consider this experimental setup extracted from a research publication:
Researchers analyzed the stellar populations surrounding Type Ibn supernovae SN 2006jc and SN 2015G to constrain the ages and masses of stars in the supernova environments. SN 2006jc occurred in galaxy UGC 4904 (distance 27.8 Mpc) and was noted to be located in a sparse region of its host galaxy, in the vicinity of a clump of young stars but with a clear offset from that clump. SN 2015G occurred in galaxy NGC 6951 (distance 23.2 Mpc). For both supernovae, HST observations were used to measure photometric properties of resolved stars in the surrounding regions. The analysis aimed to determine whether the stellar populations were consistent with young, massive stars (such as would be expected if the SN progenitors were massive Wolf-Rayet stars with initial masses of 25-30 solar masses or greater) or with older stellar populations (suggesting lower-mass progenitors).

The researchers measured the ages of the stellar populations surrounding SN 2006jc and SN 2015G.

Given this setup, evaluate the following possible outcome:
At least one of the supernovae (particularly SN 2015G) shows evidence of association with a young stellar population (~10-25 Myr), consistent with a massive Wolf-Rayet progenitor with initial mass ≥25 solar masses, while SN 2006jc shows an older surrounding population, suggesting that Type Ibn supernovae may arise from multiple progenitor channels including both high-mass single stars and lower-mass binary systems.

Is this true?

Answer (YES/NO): NO